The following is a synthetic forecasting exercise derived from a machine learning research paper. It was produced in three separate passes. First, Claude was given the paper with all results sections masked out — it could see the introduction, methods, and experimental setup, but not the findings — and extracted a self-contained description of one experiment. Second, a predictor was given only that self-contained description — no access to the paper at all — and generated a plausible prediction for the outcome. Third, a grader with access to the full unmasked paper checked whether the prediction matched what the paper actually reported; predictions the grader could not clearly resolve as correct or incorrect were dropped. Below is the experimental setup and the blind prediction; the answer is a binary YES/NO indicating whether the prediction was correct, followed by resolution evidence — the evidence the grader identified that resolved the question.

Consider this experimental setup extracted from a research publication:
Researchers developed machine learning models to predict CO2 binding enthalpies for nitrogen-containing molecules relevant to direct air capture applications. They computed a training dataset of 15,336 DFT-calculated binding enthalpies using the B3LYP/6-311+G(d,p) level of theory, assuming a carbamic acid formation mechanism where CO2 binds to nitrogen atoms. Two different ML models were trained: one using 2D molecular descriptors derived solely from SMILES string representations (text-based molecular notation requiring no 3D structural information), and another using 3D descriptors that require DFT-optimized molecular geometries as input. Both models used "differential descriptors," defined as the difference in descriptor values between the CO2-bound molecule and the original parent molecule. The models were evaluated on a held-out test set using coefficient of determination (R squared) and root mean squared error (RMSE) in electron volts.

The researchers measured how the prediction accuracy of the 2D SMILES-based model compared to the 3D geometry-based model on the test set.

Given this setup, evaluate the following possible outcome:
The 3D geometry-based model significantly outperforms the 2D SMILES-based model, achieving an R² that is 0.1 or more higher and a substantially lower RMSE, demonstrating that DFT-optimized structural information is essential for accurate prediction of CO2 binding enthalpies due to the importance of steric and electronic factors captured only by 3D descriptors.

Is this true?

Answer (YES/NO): NO